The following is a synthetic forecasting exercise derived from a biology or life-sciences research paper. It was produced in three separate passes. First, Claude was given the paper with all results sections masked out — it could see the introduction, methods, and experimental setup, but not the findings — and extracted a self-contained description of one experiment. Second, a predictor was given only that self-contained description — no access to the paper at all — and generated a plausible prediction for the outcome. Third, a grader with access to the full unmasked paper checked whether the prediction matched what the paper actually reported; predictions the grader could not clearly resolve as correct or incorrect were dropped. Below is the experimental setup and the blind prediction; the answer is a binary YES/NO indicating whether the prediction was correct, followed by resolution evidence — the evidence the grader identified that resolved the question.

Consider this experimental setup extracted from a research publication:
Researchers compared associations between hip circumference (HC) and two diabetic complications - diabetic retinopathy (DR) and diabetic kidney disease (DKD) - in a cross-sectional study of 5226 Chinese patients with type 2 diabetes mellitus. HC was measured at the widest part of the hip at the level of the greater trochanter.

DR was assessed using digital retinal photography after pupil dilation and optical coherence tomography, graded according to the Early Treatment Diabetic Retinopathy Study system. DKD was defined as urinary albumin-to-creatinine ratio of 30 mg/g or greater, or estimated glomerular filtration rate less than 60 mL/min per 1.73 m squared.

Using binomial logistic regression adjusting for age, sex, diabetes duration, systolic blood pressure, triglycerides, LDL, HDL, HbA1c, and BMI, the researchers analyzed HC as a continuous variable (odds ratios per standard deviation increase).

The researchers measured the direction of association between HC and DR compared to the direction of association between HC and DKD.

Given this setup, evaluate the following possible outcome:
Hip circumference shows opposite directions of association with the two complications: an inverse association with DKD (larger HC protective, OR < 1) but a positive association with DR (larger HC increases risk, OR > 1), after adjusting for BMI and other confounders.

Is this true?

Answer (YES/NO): NO